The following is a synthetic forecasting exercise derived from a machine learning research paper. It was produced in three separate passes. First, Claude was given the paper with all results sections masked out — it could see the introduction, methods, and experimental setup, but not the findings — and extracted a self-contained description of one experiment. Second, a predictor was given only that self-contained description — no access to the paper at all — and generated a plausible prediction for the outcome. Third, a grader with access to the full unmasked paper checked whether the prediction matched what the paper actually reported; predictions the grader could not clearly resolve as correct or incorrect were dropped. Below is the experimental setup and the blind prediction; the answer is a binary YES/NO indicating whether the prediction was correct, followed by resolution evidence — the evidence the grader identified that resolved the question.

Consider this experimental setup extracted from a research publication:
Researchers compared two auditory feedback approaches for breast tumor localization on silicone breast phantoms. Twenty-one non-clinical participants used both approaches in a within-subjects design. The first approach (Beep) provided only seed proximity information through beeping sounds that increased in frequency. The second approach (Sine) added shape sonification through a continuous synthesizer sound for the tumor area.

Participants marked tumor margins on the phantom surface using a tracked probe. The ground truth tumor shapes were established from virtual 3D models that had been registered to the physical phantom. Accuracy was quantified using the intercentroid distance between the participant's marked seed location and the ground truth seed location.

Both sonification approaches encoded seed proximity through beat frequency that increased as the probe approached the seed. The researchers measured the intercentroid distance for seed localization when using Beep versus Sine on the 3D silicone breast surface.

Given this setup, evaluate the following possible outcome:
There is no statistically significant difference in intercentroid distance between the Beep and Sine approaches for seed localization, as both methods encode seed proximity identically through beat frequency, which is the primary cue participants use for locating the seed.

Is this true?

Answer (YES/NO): NO